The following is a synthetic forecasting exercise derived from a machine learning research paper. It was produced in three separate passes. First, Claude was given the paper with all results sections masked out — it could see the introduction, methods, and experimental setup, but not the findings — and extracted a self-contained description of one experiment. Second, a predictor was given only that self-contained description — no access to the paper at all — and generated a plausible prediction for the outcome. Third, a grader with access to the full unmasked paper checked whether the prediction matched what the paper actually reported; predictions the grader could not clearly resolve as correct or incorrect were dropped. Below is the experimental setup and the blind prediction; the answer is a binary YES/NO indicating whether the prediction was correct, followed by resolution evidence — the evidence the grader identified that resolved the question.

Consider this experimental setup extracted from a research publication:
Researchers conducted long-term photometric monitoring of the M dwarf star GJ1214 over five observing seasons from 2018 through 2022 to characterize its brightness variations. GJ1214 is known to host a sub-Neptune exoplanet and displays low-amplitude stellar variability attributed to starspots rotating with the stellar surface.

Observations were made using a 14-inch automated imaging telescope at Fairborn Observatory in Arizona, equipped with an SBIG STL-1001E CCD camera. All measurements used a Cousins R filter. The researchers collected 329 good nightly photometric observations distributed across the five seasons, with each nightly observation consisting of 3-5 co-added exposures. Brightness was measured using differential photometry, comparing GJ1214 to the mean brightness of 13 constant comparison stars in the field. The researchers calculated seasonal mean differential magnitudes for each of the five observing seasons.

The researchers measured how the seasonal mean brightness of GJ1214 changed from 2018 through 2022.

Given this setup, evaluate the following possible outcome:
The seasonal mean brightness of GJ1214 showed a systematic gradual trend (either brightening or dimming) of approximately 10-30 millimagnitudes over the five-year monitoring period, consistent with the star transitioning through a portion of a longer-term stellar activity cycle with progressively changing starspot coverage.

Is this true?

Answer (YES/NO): NO